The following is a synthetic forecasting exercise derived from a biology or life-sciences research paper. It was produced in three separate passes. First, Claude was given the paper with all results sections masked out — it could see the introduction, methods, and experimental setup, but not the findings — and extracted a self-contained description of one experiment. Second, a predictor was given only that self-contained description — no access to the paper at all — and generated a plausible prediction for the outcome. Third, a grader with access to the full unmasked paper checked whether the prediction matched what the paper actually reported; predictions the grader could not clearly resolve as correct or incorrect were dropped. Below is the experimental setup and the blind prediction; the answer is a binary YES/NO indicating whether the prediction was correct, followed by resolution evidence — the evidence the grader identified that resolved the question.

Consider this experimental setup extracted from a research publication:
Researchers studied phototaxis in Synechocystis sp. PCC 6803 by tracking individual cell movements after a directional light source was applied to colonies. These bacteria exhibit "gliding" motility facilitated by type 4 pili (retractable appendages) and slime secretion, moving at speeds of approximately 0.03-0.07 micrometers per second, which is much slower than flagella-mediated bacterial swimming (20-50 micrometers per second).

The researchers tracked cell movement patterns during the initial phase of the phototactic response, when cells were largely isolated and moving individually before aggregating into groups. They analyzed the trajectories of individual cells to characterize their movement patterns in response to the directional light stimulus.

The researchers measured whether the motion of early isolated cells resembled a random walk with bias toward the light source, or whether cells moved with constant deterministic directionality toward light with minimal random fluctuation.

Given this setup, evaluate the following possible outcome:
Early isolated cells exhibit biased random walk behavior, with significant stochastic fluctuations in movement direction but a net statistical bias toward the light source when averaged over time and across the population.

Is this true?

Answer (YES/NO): YES